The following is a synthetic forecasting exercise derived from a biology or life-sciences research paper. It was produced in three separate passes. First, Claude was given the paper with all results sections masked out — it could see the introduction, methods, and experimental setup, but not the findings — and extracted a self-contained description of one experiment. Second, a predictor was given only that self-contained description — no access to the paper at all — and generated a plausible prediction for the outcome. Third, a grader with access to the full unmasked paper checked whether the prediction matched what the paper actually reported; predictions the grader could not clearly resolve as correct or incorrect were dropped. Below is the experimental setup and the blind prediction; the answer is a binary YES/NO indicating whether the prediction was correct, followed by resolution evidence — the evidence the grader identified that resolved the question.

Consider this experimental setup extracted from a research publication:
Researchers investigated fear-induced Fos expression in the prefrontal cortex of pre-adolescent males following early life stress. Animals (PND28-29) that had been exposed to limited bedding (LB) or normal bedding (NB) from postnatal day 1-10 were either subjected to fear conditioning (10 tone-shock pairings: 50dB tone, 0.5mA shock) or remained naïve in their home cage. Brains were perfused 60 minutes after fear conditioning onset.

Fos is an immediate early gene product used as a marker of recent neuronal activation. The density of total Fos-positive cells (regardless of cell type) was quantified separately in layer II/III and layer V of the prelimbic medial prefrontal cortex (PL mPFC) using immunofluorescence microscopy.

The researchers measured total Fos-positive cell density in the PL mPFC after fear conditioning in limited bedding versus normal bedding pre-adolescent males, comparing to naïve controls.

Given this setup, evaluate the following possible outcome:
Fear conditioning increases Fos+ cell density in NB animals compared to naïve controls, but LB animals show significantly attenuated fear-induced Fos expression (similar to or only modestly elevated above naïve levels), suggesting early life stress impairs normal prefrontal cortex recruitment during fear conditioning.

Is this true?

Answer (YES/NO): NO